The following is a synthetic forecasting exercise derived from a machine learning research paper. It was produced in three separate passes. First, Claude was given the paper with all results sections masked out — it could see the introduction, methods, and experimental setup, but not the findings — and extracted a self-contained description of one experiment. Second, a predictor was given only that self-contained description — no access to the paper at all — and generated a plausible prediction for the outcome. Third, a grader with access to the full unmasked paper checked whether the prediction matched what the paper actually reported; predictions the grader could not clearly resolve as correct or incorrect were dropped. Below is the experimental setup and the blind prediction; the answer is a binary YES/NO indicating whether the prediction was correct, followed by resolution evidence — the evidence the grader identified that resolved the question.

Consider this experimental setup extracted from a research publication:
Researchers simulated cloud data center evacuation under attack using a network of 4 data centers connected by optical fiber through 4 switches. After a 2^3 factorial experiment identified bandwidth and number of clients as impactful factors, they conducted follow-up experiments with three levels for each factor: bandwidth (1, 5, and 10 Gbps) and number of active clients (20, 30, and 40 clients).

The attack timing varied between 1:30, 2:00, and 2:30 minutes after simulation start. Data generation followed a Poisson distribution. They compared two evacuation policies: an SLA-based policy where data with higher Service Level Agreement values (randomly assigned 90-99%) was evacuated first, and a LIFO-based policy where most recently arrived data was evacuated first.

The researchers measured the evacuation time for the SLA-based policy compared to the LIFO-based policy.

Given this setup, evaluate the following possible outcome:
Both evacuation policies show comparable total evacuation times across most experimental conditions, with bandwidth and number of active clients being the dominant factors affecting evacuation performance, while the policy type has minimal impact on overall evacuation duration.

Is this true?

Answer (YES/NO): YES